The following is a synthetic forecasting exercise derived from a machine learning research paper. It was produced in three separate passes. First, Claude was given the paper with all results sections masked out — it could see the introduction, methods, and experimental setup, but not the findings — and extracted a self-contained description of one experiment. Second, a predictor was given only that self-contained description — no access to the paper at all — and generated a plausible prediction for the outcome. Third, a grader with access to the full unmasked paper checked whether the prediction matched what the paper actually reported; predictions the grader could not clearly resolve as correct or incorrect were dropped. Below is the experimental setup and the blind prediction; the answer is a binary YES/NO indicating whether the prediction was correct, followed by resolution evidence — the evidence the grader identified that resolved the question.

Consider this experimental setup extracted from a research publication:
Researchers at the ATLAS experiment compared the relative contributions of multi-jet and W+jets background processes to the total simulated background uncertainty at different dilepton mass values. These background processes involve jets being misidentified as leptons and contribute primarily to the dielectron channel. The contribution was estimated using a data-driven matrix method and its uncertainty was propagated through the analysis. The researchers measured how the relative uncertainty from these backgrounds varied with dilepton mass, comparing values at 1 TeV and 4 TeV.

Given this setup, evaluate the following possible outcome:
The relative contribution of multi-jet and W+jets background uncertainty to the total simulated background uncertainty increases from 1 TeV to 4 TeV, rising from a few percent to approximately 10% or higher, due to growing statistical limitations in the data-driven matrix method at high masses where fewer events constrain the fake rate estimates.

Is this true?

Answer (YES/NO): NO